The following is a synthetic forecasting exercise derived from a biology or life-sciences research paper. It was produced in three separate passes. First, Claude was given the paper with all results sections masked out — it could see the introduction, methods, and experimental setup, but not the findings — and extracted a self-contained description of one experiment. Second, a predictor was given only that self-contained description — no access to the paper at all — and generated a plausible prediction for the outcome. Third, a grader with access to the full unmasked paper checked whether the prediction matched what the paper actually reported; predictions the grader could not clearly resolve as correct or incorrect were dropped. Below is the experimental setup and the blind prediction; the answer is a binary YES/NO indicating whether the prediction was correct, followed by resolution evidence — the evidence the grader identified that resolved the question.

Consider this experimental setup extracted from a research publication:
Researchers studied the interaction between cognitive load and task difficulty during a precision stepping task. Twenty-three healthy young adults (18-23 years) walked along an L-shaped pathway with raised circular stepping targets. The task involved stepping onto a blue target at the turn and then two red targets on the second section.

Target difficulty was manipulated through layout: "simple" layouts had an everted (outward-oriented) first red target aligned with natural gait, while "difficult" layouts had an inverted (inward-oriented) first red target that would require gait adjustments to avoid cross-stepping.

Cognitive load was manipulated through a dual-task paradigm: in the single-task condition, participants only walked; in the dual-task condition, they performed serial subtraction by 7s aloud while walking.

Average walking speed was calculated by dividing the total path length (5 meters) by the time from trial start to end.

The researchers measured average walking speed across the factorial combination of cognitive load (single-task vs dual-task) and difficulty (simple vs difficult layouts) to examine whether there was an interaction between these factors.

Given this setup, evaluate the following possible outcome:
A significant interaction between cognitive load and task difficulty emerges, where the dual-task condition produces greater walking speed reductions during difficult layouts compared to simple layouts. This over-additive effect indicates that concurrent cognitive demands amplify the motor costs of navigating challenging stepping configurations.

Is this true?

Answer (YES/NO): NO